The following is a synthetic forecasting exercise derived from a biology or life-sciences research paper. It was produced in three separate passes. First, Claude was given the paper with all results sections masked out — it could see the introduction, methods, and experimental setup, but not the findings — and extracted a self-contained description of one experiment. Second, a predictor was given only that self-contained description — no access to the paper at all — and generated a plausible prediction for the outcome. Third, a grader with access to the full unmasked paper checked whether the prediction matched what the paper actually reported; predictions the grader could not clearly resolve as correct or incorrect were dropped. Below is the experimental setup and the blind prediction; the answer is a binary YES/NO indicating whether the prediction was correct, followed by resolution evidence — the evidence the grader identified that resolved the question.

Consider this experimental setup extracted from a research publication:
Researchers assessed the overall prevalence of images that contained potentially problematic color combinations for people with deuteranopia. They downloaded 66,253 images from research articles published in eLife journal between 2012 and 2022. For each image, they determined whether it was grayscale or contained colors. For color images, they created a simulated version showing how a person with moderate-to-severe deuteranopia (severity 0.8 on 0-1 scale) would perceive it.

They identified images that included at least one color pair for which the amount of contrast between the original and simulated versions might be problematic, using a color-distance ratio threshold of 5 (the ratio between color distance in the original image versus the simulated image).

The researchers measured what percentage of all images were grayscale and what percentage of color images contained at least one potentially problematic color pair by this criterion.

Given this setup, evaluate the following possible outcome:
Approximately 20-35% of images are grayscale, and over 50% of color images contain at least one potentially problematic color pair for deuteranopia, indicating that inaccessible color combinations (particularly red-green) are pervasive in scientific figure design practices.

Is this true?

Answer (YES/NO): NO